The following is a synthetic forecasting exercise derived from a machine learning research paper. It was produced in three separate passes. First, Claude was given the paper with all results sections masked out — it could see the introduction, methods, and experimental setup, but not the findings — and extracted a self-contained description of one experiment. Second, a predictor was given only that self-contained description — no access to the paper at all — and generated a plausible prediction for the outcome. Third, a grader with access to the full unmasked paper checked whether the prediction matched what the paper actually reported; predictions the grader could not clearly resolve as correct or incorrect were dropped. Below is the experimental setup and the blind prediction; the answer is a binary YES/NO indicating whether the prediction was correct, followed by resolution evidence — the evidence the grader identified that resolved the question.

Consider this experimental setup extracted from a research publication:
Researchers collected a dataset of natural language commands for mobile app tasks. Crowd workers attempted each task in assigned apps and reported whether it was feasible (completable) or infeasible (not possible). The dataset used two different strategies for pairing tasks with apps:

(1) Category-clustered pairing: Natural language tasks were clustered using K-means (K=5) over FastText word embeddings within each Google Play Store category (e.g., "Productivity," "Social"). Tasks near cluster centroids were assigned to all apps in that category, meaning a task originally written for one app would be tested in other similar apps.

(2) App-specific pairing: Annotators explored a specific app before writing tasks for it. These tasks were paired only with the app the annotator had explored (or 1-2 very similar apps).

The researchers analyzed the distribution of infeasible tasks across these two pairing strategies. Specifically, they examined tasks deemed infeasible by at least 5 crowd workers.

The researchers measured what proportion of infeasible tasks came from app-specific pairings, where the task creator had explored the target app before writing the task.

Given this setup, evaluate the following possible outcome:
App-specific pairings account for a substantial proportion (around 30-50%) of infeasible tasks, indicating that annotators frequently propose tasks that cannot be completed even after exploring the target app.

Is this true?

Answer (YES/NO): NO